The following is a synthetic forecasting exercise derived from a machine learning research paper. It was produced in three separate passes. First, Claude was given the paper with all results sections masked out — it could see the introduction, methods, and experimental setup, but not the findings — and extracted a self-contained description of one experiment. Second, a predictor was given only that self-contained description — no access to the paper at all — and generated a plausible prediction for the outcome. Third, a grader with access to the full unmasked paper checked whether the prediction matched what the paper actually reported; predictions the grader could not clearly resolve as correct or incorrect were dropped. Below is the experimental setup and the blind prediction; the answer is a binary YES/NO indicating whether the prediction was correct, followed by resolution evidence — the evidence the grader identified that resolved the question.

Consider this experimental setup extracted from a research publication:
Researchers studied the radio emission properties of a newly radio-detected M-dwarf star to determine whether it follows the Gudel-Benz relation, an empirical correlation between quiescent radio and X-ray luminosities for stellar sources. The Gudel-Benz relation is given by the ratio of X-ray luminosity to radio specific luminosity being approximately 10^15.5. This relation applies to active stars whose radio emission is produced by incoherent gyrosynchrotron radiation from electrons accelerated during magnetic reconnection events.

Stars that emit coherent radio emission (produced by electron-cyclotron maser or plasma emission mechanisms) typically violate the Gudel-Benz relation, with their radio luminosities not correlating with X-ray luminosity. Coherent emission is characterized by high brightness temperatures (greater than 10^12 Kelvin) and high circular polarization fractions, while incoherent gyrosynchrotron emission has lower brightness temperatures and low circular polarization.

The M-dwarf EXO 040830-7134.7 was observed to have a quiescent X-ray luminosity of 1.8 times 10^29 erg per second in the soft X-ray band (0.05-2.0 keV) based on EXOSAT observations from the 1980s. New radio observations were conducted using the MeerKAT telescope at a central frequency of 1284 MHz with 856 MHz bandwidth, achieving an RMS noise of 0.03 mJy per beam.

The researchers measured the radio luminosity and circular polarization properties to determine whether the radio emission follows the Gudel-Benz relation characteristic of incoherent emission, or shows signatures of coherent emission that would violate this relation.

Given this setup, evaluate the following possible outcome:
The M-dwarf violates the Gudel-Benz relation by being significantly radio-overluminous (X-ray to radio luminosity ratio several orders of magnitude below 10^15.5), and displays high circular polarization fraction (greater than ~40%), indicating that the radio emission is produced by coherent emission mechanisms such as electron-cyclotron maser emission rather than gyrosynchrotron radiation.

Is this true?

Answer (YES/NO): NO